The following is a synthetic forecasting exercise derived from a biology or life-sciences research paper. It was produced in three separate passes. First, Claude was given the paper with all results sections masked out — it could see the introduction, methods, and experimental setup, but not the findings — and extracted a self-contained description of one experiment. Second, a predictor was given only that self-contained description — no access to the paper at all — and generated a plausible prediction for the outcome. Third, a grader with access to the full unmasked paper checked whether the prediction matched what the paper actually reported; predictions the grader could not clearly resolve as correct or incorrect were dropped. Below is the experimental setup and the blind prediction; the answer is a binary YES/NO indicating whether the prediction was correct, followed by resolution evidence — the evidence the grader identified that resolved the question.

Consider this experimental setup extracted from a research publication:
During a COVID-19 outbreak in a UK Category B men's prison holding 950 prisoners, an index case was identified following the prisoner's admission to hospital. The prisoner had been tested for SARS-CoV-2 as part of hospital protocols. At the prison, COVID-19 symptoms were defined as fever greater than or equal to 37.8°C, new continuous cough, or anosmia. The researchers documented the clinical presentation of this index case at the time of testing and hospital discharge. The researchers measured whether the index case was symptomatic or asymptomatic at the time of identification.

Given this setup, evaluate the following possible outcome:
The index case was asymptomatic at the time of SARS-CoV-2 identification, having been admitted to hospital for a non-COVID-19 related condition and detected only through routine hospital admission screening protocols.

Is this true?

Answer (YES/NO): YES